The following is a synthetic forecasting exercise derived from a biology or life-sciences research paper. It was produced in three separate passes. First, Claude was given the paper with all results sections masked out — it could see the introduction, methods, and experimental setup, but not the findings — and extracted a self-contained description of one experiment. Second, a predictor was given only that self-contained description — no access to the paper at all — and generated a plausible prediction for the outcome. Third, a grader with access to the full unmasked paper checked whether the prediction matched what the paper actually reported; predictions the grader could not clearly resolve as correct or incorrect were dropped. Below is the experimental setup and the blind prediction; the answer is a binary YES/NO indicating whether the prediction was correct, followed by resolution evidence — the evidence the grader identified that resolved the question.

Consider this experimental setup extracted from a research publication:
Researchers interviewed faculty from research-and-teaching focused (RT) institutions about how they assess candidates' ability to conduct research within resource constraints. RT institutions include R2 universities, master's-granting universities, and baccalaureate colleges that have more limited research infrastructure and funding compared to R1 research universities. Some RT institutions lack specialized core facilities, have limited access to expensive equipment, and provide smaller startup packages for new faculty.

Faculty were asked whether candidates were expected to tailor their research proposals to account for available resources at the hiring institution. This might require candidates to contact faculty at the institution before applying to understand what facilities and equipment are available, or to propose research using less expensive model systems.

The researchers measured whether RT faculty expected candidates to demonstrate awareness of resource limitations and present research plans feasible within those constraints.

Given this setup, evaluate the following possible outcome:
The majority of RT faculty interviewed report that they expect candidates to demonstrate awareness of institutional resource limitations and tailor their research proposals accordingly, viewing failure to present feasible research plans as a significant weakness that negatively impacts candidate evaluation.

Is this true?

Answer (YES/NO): YES